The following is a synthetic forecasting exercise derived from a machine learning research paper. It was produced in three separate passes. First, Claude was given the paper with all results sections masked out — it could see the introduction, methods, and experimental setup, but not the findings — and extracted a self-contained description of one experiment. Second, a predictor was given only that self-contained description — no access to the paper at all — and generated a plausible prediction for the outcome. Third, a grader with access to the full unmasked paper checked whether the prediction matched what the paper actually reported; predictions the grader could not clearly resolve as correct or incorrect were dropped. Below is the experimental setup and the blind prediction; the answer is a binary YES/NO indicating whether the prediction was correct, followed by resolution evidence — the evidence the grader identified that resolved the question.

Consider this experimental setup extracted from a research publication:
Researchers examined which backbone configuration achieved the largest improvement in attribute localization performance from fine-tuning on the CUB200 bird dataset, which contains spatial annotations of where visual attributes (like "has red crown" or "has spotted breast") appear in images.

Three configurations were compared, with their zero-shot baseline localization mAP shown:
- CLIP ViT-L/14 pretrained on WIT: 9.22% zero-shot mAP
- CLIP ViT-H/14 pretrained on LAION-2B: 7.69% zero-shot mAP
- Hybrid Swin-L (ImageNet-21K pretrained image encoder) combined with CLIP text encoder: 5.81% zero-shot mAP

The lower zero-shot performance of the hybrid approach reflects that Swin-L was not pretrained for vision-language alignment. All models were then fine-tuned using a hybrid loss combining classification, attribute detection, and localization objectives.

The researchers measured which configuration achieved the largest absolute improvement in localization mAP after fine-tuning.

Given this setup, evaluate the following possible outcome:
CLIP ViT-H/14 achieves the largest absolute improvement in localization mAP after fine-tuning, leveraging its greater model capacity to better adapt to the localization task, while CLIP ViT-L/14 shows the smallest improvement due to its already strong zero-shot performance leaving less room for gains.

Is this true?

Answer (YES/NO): NO